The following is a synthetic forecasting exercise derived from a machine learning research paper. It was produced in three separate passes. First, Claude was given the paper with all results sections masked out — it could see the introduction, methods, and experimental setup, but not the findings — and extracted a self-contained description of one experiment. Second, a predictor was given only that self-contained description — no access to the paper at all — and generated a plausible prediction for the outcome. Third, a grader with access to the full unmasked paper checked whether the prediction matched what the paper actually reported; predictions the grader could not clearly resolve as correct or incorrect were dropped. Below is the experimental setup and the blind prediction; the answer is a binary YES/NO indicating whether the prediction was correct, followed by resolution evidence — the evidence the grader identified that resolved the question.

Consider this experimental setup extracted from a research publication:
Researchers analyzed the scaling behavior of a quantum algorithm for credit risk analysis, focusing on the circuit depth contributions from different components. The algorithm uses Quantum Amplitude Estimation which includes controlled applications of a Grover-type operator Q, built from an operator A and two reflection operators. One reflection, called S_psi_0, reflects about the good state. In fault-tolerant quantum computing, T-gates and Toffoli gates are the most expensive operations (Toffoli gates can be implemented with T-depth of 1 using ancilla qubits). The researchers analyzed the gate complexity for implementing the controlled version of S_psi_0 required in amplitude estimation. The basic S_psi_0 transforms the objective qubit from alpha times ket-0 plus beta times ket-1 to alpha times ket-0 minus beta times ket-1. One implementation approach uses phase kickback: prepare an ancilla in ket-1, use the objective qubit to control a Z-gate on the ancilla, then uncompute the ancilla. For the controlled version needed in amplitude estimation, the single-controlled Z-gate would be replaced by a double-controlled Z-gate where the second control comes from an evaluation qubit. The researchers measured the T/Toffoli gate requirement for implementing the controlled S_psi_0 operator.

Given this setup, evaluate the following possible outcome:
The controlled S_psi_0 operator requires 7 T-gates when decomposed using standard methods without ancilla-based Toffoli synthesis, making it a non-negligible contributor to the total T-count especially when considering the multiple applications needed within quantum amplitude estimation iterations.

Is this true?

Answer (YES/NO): NO